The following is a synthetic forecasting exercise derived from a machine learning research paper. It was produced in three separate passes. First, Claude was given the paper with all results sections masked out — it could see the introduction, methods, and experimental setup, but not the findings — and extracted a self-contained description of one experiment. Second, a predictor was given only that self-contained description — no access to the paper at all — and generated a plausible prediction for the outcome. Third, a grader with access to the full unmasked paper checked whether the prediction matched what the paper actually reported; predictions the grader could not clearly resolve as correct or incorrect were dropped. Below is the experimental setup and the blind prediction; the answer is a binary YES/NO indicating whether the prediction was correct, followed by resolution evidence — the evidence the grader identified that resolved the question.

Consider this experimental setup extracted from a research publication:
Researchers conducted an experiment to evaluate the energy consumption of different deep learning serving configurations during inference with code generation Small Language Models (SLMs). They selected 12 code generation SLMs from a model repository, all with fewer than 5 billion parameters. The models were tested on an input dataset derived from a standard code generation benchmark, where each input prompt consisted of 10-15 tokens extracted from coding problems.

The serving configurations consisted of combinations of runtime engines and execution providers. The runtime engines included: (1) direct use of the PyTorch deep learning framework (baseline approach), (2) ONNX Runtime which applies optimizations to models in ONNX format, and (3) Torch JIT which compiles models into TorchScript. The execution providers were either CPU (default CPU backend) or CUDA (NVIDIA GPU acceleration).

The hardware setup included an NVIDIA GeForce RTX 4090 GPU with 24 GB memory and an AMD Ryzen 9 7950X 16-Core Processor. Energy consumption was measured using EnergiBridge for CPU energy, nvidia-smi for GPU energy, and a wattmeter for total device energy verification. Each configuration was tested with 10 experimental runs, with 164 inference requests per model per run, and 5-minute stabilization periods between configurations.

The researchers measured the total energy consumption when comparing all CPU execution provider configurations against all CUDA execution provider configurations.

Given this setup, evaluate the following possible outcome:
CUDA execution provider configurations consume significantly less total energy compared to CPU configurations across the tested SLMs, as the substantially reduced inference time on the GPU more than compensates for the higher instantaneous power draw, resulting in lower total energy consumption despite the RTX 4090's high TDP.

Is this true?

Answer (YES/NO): YES